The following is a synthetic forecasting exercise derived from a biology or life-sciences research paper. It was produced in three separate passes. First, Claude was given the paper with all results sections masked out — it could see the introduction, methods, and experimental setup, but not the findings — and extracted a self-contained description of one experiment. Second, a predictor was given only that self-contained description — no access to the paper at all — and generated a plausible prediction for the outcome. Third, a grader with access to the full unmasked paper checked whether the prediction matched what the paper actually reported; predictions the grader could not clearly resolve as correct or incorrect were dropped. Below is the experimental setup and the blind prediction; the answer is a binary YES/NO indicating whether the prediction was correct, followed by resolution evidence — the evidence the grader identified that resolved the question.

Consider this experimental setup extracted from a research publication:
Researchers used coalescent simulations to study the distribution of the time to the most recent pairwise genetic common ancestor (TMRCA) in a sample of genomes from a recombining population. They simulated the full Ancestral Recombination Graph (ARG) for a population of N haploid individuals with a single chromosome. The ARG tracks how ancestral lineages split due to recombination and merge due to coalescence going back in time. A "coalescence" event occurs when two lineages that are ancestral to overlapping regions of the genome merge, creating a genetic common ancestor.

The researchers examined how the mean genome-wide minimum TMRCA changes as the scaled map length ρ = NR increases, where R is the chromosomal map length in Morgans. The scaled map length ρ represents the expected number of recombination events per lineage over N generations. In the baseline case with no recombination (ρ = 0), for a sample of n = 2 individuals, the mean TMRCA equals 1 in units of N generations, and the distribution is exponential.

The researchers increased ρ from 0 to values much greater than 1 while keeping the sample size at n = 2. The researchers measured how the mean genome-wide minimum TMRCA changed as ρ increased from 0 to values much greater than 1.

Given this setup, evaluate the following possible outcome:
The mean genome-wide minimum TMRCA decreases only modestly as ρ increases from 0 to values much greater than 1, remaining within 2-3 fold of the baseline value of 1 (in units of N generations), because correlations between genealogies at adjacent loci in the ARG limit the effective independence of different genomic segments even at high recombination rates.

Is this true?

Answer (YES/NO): NO